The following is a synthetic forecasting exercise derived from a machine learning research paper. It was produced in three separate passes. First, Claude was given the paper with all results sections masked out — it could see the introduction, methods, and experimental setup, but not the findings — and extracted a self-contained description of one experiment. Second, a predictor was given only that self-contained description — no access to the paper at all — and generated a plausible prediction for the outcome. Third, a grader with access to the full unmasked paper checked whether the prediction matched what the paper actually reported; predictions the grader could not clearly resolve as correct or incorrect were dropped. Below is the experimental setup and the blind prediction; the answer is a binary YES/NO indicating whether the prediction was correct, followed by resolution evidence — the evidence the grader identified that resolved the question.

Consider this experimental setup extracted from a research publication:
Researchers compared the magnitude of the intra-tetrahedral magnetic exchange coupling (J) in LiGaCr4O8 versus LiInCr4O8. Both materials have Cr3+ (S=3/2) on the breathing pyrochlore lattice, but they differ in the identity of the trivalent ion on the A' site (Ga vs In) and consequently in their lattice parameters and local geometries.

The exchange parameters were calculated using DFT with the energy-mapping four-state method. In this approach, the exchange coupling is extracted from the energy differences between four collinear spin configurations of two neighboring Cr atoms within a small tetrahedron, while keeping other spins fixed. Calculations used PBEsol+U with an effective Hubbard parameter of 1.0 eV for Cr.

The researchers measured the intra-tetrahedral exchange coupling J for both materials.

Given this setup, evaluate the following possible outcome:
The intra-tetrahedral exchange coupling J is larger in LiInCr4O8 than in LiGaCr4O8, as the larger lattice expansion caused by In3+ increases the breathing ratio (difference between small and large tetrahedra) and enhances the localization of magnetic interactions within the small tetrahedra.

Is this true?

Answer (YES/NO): NO